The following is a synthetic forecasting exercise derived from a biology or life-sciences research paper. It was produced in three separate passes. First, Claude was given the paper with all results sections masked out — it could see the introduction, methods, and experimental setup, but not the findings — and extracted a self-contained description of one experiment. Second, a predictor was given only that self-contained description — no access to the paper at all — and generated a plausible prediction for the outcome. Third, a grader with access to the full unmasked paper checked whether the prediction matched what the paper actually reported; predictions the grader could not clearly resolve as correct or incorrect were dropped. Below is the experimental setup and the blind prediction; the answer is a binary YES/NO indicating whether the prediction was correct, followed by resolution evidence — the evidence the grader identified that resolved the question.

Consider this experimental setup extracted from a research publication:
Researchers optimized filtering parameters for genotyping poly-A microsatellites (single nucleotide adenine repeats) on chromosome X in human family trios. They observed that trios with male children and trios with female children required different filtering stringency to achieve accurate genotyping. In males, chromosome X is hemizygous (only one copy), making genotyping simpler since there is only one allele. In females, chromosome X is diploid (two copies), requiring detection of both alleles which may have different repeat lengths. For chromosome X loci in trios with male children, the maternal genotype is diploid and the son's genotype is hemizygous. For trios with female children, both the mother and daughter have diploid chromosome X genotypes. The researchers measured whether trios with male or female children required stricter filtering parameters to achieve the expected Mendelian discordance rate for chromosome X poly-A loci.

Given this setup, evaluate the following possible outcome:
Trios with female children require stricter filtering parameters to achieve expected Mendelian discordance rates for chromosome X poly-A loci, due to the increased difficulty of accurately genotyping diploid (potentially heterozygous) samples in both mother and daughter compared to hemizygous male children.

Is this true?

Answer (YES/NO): YES